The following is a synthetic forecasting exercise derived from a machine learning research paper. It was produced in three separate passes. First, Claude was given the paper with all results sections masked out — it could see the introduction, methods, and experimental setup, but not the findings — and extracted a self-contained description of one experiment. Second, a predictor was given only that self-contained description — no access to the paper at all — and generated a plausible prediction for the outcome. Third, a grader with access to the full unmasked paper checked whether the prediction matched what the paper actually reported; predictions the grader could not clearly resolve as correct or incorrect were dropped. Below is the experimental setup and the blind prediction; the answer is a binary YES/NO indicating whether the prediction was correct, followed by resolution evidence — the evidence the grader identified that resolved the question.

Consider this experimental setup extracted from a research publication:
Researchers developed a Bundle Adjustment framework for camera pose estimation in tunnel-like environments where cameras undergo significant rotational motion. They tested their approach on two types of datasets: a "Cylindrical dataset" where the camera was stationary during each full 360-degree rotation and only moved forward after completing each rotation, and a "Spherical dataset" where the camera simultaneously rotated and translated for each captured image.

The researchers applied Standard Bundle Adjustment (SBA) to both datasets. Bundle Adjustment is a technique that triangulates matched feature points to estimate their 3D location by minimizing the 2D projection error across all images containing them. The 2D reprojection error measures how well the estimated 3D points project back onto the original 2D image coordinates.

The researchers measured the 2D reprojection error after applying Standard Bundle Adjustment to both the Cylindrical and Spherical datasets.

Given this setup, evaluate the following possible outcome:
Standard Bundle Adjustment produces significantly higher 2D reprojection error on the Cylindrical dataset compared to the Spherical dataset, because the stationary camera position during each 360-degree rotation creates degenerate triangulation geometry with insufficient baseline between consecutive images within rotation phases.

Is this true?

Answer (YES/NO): NO